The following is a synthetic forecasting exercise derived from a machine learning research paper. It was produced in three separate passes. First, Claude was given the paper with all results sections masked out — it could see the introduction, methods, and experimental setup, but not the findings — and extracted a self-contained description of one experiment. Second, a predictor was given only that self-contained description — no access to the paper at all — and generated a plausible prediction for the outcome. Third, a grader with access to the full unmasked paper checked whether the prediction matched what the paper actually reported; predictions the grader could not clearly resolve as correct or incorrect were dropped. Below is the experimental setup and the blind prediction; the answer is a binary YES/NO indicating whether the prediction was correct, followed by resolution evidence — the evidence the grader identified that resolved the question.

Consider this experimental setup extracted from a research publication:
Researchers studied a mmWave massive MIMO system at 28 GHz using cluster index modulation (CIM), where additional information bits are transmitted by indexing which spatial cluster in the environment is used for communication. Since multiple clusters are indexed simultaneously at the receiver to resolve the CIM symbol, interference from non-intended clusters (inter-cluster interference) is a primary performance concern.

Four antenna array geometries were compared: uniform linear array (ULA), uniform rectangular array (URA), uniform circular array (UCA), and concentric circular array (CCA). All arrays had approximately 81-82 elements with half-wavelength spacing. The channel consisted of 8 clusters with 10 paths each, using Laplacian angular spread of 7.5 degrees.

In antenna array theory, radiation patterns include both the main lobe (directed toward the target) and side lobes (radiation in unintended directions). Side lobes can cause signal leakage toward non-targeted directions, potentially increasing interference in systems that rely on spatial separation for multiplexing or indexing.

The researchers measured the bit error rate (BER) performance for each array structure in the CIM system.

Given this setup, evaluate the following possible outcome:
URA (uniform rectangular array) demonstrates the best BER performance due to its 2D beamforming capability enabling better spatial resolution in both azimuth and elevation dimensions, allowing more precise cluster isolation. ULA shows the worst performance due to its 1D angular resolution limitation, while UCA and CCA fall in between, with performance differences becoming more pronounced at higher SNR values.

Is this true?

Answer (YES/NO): NO